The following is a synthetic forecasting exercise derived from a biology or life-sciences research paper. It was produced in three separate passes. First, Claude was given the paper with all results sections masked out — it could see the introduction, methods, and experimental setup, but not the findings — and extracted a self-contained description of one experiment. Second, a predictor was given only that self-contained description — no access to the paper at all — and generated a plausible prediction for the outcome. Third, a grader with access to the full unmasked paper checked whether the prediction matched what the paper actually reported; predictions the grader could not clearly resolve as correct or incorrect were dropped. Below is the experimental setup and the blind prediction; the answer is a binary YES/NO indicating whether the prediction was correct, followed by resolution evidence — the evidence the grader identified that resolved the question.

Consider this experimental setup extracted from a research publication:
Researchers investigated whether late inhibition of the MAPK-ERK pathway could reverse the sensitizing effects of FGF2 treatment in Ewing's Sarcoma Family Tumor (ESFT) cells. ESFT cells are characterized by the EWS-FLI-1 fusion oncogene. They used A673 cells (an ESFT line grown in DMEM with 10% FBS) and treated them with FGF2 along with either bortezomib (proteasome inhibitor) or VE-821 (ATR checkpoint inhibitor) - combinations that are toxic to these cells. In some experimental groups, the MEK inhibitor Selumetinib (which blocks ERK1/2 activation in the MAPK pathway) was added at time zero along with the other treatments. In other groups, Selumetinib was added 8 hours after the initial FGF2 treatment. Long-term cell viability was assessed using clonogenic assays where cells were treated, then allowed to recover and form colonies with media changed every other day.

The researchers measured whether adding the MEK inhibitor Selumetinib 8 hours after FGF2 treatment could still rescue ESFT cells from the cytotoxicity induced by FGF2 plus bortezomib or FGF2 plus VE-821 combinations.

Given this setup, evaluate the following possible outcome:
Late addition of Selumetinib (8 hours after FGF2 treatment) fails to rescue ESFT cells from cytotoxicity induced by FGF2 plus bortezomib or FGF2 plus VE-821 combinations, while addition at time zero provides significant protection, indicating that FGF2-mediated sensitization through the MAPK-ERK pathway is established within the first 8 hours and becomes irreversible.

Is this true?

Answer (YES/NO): NO